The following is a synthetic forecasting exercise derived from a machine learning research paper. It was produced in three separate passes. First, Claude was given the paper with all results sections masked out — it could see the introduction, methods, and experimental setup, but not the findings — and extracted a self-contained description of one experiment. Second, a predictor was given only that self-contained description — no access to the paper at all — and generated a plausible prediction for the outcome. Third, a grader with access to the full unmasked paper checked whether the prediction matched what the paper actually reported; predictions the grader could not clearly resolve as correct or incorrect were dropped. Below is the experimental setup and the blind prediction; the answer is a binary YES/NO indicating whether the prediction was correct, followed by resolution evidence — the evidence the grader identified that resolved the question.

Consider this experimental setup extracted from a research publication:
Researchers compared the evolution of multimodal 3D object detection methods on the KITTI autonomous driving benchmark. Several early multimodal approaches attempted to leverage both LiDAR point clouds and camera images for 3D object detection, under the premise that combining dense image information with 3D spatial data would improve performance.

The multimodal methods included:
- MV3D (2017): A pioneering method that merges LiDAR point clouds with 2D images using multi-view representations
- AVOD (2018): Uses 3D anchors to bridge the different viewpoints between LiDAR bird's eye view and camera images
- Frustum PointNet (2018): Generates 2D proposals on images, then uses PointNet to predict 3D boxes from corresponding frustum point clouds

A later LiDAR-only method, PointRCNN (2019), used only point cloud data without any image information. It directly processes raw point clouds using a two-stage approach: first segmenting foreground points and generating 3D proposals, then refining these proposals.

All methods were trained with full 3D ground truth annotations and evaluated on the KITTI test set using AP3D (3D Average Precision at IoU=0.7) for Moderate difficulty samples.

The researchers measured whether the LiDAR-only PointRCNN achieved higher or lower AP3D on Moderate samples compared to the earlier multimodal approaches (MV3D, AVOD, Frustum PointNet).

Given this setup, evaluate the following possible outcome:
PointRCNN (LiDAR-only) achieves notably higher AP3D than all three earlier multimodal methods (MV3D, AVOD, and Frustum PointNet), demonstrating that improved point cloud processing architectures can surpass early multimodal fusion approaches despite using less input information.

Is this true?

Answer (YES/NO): YES